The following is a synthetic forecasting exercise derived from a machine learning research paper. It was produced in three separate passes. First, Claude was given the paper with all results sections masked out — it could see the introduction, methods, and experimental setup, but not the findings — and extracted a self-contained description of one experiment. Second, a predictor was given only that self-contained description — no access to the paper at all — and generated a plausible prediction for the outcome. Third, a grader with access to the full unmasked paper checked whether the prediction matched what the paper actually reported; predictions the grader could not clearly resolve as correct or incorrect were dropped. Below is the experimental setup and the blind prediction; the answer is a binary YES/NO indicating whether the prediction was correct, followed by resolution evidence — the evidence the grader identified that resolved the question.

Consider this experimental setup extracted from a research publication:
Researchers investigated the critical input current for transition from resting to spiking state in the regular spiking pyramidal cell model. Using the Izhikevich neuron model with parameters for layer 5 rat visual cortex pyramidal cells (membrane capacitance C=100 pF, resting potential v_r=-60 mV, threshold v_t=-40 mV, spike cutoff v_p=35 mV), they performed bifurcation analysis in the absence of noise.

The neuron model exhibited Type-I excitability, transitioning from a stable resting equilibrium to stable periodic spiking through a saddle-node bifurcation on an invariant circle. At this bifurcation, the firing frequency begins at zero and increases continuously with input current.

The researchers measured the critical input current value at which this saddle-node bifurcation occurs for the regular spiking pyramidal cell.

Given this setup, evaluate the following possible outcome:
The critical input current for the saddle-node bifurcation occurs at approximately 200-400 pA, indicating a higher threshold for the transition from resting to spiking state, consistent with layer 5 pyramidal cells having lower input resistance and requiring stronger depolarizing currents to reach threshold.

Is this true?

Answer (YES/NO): NO